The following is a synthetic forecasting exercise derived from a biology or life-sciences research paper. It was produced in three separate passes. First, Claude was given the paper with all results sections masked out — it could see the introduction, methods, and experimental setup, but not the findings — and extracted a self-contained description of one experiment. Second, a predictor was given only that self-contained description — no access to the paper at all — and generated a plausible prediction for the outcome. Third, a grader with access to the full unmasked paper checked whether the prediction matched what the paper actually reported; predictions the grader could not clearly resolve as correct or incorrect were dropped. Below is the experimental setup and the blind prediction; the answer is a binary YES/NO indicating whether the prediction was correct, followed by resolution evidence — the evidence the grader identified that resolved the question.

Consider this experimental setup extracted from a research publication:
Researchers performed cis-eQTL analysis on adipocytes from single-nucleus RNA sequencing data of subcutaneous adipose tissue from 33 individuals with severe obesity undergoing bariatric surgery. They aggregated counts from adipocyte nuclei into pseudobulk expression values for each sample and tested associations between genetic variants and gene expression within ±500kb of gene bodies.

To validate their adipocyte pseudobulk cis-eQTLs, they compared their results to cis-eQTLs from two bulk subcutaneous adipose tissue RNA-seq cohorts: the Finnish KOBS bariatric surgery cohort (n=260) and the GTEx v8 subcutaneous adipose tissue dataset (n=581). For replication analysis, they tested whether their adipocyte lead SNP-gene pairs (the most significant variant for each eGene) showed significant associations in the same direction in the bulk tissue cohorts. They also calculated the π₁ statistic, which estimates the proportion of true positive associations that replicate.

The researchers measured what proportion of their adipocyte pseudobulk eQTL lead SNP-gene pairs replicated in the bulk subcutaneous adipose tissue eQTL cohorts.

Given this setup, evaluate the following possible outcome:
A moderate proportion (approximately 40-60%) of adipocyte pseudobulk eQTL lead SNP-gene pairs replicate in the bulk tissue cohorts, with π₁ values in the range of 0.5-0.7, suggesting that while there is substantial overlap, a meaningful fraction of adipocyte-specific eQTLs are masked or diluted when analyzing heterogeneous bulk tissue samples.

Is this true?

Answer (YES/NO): NO